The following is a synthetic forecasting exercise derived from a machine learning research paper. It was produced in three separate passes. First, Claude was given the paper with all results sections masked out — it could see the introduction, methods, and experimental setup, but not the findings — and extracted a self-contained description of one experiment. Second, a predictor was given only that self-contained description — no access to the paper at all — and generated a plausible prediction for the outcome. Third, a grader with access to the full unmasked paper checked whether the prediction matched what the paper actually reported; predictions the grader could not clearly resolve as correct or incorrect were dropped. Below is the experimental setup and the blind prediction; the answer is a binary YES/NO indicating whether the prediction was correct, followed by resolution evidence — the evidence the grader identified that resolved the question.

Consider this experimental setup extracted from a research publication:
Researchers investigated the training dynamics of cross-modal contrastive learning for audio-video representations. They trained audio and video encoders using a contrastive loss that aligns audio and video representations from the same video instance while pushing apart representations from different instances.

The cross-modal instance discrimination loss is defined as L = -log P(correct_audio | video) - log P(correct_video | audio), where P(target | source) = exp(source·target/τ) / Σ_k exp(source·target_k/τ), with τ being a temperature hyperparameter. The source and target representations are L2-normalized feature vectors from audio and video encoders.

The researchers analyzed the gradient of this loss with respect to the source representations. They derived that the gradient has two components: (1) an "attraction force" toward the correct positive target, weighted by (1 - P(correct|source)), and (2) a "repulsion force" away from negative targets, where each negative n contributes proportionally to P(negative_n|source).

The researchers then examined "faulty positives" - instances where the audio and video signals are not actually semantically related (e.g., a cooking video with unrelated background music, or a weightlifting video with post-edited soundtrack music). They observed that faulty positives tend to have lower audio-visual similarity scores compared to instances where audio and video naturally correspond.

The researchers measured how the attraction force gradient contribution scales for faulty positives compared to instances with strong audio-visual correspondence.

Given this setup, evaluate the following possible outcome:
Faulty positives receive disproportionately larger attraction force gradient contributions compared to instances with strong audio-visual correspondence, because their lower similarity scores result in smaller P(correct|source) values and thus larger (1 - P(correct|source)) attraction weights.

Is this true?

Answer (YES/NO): YES